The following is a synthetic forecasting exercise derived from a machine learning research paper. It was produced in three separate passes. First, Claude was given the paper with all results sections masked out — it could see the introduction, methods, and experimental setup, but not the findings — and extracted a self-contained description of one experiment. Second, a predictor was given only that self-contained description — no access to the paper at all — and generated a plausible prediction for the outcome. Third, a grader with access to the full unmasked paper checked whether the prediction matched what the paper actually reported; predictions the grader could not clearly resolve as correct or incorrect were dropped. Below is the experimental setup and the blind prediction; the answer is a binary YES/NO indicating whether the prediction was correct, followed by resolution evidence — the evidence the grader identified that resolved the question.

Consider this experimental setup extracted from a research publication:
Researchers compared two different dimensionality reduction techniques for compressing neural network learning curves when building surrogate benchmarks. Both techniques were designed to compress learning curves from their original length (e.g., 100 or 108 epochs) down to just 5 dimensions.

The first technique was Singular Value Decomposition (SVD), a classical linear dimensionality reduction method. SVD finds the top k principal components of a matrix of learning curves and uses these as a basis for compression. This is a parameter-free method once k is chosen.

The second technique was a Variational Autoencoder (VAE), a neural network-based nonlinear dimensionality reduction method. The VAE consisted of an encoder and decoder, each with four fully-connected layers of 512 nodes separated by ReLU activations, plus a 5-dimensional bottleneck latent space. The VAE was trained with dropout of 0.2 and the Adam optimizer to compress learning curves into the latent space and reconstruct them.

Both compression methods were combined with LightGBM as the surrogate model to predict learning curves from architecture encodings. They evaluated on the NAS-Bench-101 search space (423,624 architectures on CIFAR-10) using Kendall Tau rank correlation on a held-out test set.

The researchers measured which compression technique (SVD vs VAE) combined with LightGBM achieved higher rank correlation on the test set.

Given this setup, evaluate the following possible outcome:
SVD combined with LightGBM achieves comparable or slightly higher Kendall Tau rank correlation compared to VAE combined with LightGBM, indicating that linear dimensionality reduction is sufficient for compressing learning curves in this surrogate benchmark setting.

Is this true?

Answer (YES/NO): NO